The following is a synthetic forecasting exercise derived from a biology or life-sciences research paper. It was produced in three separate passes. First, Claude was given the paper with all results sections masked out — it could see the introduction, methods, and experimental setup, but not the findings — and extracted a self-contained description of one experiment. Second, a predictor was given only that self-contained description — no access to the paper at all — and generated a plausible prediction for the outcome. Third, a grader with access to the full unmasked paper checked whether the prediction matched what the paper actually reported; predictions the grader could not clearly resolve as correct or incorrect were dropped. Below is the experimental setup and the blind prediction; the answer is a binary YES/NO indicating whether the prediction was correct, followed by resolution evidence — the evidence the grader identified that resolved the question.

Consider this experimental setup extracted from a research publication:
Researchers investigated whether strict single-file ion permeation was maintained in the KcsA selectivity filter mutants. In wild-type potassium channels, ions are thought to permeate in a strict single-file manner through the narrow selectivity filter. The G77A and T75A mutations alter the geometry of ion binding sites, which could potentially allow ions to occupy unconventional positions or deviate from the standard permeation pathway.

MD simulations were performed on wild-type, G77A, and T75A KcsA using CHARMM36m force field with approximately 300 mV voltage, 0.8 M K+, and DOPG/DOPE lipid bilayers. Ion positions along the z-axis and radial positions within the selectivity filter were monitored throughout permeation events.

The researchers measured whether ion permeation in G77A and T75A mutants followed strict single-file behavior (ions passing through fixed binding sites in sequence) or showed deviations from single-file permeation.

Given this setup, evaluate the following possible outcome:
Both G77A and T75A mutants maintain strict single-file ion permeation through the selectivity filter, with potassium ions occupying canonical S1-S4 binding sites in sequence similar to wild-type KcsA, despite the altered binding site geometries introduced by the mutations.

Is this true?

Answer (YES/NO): NO